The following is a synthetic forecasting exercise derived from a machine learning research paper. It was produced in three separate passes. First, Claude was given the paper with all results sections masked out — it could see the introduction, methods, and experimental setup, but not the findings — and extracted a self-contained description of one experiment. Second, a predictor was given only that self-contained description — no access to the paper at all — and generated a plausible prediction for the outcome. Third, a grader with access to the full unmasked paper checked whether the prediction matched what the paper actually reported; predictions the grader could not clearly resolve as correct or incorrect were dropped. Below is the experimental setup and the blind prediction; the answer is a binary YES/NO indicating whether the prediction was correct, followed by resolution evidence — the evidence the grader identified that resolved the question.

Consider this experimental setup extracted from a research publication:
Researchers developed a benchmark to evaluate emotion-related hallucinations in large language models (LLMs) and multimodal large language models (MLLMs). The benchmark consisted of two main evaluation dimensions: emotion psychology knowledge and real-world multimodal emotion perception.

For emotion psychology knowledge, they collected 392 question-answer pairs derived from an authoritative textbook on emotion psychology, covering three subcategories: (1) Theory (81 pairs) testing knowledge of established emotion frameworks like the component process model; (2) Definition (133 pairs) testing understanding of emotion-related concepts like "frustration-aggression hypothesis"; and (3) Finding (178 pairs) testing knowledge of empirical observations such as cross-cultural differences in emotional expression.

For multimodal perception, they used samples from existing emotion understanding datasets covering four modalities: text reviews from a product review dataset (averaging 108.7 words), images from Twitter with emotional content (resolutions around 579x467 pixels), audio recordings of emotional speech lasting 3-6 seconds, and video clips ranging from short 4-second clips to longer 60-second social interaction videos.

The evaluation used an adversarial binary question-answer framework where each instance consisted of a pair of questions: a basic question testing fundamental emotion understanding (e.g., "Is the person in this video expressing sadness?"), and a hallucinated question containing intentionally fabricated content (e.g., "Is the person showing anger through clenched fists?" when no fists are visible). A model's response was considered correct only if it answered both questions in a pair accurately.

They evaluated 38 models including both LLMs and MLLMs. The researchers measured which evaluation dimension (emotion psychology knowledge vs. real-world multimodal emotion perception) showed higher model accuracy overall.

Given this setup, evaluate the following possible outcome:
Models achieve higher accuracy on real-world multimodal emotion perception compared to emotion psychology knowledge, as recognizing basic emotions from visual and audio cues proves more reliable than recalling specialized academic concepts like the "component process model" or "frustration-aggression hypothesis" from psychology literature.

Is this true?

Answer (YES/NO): NO